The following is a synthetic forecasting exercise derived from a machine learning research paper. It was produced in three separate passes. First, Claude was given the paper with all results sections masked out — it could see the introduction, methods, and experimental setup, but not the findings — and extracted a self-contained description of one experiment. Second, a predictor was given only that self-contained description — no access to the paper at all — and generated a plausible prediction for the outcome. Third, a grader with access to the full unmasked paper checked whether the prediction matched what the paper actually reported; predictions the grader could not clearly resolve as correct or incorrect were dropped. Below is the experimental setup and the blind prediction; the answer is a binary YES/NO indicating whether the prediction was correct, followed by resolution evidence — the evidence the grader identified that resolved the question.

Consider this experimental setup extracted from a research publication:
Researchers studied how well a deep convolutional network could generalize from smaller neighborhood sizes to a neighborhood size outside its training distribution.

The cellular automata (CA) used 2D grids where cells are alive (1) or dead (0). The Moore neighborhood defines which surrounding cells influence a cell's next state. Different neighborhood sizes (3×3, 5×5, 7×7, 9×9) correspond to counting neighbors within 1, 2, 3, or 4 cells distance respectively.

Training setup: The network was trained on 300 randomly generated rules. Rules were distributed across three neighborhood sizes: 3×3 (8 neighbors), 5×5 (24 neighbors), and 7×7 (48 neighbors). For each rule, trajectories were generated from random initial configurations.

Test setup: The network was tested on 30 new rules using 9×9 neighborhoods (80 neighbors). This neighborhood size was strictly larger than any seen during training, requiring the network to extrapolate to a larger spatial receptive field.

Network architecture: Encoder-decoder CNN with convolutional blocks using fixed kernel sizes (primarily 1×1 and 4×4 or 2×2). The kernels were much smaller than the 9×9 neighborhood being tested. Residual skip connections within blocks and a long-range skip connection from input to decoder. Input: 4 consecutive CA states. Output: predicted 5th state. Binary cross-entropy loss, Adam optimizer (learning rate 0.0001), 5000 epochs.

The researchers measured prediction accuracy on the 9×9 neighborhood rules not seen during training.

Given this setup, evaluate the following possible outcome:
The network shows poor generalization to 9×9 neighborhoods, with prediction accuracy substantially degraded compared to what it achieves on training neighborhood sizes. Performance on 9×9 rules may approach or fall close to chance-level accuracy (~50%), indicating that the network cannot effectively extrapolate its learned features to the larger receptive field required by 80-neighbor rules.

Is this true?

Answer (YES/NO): NO